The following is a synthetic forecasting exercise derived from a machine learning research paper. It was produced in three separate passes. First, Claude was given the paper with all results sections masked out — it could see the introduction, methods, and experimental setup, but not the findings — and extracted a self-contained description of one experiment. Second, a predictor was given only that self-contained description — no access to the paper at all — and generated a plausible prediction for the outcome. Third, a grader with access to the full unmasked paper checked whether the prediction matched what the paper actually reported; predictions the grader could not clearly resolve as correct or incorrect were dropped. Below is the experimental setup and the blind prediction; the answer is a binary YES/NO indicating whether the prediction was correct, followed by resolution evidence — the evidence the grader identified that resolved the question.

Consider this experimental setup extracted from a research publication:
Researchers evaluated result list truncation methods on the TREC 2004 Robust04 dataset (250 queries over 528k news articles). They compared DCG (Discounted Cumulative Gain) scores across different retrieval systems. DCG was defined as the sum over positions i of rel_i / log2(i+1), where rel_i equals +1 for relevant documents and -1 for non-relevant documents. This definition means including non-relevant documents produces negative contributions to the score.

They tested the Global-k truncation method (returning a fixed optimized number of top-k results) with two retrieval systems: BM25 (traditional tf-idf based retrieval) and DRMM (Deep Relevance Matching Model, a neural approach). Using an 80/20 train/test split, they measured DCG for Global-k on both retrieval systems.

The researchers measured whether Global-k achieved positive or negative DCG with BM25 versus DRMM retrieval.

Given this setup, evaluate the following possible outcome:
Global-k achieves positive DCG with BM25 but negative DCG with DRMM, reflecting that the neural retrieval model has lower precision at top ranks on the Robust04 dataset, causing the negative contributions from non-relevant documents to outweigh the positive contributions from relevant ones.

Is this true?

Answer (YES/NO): NO